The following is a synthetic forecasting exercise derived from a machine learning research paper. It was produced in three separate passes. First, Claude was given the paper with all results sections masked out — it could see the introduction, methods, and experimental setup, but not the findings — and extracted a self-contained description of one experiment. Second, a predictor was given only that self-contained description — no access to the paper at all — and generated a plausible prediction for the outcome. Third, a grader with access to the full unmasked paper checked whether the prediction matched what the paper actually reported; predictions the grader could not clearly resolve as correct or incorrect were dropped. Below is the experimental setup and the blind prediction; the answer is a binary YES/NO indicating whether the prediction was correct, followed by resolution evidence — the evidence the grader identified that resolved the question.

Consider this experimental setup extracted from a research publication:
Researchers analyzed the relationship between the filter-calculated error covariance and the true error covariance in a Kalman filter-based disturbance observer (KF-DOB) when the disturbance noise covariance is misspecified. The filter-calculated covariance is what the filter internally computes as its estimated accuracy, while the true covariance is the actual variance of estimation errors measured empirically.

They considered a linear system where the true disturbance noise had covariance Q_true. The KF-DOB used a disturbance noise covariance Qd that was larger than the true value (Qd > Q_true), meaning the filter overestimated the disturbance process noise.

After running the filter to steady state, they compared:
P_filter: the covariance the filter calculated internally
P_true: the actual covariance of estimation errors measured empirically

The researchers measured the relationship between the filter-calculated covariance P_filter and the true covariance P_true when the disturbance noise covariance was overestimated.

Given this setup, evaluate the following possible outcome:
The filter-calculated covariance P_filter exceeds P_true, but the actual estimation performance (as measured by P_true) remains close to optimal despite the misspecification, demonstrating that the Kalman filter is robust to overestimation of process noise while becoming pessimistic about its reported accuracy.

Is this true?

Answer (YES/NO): NO